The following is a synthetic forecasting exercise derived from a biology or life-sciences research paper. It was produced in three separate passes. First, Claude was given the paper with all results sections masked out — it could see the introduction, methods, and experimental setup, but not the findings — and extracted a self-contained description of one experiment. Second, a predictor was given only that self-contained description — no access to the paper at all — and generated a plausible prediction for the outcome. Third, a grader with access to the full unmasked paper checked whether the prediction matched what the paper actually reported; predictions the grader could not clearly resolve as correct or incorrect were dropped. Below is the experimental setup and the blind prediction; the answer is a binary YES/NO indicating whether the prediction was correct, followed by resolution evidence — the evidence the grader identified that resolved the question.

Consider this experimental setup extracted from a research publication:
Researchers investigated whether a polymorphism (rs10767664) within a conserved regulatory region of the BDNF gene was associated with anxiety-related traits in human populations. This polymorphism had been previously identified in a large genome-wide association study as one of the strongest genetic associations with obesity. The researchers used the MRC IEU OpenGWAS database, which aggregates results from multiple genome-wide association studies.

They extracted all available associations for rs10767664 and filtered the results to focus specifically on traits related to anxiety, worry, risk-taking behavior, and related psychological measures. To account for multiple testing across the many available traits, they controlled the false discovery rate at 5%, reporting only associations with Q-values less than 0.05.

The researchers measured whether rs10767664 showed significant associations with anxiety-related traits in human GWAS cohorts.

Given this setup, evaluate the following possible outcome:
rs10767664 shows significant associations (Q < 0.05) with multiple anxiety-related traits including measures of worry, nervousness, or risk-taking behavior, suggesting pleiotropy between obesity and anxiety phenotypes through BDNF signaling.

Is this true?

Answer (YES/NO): YES